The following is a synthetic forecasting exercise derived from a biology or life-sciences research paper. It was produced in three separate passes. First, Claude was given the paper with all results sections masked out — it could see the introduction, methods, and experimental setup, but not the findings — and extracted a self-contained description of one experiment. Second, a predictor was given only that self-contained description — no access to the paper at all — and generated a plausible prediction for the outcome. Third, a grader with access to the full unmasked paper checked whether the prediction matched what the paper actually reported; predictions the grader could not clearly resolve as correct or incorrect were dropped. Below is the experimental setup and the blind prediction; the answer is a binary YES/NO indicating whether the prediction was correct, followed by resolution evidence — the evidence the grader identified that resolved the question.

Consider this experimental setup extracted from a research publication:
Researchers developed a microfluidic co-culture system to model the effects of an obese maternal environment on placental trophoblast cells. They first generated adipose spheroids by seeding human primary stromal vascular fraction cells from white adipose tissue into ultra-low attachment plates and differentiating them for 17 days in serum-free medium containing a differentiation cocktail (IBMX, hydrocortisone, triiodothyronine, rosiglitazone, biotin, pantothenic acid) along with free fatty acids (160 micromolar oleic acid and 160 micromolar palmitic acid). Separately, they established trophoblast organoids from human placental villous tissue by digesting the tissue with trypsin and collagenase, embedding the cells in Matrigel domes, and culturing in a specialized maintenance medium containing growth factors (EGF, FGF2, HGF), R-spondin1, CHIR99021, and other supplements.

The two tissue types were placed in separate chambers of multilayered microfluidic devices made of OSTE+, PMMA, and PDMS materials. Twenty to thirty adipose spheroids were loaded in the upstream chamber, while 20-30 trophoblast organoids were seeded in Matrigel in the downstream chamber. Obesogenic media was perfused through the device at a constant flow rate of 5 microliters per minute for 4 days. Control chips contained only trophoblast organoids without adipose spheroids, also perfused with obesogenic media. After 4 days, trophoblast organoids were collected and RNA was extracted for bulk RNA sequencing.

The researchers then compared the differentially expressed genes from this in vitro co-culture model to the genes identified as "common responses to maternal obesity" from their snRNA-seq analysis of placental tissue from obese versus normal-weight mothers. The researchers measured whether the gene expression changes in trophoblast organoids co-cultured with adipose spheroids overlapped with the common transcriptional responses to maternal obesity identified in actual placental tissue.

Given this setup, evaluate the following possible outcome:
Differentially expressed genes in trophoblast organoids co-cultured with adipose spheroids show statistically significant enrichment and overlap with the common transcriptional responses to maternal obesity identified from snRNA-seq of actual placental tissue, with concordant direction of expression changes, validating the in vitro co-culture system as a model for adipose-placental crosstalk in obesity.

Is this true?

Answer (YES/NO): NO